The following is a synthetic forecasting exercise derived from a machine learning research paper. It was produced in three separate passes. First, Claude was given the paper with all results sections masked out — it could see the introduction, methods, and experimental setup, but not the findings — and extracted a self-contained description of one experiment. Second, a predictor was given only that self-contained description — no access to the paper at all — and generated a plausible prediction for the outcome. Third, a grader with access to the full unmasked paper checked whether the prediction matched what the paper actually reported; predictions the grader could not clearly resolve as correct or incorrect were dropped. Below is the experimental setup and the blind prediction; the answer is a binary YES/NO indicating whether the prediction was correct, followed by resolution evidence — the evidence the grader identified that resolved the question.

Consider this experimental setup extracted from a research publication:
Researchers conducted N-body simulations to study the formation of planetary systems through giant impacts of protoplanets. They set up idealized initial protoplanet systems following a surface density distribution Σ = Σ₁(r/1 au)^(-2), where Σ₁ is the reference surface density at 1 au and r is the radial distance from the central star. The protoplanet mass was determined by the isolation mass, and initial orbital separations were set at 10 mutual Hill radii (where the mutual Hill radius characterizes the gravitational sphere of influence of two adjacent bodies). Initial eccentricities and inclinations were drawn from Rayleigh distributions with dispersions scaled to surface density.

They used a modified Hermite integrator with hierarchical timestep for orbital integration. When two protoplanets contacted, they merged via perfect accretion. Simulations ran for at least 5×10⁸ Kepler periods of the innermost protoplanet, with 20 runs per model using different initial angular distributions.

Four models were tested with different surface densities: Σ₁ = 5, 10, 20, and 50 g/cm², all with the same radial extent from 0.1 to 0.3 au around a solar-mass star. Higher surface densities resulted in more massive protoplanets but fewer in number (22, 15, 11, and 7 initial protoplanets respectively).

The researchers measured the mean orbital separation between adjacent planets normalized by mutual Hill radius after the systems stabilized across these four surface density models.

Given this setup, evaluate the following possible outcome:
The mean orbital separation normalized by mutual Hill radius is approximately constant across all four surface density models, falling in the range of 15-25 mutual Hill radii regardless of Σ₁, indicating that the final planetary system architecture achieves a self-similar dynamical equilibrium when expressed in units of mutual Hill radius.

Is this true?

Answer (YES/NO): YES